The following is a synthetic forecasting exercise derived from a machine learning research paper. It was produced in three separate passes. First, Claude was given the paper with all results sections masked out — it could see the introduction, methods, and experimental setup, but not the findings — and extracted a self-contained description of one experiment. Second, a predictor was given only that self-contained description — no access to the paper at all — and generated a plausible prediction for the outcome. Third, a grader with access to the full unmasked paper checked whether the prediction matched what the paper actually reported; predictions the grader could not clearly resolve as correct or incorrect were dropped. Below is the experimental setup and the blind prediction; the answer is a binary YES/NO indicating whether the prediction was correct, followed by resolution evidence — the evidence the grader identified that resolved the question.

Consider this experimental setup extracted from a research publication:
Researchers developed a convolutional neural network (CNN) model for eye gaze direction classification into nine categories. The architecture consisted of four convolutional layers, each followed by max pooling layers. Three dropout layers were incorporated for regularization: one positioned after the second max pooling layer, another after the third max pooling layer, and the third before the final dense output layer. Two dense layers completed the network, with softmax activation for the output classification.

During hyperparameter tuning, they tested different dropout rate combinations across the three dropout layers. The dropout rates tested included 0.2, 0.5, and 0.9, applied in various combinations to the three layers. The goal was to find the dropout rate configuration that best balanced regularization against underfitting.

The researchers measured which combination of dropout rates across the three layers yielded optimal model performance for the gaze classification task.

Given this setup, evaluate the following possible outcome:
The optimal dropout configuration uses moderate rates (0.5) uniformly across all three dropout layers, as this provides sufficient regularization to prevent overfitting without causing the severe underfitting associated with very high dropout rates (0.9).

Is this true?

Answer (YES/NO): NO